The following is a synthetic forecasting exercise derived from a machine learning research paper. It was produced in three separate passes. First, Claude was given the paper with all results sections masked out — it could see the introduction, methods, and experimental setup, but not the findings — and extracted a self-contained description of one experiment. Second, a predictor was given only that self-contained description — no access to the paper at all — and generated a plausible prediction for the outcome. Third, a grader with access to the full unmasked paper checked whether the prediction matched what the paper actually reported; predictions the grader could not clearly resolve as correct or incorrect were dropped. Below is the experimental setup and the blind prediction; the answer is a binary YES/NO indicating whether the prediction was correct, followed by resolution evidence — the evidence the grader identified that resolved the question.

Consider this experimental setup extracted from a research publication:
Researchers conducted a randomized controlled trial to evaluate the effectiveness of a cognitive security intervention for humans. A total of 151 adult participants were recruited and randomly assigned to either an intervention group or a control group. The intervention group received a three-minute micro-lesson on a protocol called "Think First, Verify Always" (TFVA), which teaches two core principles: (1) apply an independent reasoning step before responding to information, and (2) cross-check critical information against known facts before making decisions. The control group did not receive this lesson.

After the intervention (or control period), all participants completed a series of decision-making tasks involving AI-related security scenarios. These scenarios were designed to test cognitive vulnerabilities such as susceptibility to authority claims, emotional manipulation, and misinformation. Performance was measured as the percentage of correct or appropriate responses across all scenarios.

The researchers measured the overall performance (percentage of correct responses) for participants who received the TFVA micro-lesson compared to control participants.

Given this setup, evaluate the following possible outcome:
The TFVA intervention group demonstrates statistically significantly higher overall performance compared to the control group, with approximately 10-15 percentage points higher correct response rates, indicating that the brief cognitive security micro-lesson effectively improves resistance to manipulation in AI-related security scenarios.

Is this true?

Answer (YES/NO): NO